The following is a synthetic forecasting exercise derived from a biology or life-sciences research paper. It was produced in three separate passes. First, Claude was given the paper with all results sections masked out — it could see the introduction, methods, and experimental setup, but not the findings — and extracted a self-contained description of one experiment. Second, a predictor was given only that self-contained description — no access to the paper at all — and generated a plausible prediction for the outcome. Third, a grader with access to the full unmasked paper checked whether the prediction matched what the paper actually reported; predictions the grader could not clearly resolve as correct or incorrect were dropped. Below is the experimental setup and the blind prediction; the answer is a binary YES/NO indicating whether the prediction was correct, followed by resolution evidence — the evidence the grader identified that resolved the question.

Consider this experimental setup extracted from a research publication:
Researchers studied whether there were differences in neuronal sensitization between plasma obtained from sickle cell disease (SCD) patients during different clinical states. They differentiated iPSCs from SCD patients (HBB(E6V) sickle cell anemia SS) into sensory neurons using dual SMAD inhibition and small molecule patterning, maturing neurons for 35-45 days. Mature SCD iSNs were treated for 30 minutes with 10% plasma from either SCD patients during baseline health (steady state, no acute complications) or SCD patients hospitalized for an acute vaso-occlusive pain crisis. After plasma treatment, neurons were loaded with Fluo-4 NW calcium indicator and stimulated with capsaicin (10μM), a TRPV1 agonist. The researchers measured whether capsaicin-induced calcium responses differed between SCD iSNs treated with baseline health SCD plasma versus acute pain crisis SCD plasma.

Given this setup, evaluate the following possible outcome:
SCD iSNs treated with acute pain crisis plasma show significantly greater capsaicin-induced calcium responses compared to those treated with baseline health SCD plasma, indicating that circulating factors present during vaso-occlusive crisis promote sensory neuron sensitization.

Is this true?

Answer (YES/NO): YES